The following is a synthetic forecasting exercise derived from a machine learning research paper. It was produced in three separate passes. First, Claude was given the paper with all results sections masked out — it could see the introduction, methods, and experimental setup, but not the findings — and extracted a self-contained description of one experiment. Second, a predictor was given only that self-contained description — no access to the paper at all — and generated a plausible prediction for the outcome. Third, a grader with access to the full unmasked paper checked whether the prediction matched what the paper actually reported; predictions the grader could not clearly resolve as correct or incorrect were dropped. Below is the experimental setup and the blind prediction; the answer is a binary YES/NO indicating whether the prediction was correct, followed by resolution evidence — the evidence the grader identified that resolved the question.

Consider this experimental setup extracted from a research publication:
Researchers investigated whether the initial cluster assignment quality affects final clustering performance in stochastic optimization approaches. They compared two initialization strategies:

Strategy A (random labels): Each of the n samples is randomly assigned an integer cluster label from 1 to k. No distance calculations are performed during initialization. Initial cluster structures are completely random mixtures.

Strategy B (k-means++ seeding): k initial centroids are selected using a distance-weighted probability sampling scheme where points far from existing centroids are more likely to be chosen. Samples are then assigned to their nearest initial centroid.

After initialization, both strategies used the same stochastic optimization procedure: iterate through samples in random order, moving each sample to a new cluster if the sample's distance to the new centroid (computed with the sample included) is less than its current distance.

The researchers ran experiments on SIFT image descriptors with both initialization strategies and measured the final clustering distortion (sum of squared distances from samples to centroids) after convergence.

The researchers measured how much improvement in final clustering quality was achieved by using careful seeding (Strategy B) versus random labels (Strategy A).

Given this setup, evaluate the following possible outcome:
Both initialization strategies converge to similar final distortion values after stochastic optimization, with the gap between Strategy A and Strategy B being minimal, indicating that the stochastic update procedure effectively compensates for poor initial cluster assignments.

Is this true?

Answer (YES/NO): YES